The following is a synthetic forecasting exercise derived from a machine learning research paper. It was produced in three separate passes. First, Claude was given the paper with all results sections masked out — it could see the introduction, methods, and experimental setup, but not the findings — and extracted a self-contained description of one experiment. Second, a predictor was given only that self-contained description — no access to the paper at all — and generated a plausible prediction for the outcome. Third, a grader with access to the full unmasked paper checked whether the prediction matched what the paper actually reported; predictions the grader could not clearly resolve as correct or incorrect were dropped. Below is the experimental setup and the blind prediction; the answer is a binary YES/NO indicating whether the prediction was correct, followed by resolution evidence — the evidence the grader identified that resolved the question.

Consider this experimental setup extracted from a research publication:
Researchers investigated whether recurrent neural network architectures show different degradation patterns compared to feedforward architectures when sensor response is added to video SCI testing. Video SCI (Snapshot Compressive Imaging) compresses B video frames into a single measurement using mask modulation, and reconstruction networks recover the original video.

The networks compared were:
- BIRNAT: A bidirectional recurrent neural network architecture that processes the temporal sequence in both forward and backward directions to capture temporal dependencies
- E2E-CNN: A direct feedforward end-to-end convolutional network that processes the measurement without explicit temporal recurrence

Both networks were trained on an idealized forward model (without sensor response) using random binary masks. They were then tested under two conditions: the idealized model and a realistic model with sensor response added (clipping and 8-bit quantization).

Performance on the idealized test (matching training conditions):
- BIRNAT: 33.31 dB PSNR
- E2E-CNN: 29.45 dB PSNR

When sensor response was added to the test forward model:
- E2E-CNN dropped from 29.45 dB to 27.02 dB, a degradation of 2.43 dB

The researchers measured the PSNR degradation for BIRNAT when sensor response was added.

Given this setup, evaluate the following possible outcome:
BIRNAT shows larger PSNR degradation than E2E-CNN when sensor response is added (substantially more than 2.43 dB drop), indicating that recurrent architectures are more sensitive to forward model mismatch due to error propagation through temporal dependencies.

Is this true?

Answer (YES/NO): YES